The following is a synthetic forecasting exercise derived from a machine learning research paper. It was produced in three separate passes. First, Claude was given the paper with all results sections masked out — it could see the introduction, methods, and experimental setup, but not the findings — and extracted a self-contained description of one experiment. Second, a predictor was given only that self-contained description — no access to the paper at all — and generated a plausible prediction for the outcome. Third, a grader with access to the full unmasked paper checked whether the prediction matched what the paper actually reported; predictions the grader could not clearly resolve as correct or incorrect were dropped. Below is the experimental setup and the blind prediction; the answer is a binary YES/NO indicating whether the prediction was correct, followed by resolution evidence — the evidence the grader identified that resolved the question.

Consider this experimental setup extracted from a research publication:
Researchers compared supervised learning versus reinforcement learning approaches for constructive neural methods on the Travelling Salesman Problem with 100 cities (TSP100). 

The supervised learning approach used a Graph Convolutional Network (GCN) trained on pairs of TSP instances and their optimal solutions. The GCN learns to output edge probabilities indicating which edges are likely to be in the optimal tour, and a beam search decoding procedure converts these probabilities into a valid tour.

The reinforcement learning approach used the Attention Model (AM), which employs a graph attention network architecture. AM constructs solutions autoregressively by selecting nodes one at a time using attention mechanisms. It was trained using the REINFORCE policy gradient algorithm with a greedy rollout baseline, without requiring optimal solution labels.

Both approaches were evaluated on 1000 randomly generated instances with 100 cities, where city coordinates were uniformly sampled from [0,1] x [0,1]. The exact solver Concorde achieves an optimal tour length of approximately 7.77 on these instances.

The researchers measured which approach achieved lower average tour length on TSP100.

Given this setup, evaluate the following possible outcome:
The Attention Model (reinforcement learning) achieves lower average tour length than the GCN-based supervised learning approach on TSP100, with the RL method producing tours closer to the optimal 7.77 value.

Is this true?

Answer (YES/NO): YES